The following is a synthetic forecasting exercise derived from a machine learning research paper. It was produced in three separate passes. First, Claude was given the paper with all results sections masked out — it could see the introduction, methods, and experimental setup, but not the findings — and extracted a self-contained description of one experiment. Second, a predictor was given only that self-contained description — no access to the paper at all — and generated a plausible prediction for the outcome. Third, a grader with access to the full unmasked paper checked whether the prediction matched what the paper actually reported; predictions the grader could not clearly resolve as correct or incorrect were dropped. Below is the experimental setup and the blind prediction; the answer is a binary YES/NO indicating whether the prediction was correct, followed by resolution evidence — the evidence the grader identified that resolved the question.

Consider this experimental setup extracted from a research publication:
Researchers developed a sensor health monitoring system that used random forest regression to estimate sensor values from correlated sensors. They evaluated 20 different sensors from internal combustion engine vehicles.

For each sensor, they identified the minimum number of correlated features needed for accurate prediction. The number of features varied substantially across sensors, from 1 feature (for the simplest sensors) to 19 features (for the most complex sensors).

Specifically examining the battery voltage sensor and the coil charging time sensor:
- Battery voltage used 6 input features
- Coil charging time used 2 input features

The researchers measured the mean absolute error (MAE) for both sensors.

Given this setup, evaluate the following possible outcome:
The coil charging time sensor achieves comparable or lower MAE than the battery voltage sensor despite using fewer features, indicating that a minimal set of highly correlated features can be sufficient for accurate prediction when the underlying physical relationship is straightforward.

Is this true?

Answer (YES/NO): YES